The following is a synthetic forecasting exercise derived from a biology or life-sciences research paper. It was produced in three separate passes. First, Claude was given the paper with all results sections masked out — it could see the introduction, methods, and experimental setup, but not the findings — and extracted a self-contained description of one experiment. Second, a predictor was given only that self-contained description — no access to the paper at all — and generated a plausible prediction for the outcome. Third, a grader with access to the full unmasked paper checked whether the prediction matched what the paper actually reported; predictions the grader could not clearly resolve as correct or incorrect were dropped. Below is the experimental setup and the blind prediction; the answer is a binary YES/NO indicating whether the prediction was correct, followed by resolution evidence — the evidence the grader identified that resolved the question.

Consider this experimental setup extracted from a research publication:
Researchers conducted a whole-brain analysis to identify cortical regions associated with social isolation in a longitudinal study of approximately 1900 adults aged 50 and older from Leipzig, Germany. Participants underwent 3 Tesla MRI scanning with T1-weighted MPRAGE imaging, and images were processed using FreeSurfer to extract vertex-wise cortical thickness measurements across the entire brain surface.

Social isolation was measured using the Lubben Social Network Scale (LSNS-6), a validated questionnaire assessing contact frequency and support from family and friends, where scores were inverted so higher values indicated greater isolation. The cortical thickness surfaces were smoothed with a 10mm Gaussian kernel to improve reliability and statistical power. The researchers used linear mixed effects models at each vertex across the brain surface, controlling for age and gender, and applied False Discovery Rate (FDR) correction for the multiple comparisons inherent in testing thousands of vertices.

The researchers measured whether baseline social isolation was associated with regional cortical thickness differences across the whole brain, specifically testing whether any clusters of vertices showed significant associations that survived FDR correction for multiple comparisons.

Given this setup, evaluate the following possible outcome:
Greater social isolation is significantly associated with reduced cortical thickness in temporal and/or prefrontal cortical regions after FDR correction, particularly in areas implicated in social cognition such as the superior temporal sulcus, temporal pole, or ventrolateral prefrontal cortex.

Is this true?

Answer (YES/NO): NO